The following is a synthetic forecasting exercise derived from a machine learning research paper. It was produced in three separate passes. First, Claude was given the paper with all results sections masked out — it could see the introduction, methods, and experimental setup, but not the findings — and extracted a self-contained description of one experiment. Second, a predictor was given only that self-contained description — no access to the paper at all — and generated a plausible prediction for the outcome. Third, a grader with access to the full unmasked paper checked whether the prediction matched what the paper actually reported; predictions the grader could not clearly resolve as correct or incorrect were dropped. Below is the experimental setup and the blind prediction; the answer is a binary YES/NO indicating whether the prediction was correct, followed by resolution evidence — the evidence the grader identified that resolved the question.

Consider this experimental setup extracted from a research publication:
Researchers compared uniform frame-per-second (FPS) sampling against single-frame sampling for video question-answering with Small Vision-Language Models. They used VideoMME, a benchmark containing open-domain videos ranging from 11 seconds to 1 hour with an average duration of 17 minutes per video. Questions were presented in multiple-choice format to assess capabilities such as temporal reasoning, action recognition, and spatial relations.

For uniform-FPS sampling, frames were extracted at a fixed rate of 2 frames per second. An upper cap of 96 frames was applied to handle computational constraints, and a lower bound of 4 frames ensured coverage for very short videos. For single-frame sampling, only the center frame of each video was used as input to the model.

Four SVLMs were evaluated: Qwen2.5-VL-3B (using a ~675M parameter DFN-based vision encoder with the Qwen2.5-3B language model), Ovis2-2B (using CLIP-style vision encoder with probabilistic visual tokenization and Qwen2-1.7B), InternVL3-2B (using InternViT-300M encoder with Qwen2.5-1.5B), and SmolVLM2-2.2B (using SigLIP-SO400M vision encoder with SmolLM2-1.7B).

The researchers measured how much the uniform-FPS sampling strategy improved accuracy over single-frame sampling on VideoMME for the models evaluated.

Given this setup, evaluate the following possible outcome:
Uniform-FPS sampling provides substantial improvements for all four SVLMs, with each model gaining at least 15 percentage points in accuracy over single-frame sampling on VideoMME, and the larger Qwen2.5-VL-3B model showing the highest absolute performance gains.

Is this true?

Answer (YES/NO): NO